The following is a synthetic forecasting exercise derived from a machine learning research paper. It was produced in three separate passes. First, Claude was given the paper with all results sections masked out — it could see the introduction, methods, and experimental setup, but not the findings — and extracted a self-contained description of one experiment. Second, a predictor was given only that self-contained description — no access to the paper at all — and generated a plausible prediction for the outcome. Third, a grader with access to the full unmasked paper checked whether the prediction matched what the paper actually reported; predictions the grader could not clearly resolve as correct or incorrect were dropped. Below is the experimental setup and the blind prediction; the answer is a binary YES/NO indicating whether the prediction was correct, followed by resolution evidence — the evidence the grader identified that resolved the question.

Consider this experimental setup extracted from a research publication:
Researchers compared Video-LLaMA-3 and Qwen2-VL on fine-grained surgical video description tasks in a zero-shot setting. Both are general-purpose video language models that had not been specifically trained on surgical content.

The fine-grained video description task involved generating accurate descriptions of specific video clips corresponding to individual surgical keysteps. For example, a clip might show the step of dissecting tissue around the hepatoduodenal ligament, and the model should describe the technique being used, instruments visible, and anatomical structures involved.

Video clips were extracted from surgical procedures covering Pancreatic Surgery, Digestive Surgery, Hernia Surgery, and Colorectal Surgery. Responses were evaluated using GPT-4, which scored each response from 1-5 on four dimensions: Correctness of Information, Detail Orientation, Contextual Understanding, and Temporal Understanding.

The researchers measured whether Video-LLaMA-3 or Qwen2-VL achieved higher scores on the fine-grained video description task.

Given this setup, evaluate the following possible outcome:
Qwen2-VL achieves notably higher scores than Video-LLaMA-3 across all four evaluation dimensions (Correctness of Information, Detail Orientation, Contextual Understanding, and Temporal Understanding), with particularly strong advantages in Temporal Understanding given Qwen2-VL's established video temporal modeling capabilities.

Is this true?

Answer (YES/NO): NO